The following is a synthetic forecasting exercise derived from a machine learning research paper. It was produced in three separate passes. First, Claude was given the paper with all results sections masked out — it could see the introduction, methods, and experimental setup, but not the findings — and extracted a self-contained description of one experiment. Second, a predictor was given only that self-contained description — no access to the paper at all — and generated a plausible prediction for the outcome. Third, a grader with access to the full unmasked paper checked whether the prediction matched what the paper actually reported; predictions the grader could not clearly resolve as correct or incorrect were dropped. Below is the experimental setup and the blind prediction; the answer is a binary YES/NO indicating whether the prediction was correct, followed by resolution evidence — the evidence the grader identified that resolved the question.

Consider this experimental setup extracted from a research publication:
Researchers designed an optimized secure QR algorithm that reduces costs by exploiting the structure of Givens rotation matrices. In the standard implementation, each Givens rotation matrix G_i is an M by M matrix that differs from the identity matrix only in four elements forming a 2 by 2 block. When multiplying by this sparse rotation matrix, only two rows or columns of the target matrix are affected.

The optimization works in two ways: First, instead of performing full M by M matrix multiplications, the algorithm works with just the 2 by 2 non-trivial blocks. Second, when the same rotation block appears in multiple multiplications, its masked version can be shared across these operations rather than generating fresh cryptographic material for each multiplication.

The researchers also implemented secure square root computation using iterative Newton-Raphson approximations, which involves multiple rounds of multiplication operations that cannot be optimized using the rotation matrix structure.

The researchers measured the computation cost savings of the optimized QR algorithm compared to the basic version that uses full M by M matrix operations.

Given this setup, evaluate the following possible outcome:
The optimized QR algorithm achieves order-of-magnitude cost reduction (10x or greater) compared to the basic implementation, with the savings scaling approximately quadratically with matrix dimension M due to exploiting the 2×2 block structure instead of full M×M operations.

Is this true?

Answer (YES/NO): NO